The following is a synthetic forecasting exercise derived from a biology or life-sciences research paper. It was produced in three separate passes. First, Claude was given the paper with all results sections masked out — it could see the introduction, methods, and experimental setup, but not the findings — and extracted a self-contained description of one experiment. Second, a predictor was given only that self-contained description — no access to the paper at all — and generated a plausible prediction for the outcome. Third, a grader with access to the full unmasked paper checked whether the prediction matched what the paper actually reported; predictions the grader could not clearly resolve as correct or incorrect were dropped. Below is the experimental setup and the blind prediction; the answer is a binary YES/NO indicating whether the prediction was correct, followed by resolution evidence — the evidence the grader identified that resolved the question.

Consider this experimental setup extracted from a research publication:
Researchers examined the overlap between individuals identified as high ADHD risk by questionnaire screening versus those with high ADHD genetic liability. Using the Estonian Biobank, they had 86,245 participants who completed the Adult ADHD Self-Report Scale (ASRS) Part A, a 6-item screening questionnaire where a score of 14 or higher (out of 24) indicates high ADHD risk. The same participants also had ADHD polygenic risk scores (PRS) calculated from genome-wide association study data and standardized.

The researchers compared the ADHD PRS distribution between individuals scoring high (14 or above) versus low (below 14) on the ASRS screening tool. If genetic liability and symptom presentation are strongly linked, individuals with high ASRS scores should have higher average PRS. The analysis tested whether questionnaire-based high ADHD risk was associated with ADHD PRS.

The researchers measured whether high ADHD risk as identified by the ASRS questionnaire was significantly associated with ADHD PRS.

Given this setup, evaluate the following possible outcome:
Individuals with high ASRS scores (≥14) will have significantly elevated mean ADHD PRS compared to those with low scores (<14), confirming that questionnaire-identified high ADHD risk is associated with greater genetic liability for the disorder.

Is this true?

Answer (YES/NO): YES